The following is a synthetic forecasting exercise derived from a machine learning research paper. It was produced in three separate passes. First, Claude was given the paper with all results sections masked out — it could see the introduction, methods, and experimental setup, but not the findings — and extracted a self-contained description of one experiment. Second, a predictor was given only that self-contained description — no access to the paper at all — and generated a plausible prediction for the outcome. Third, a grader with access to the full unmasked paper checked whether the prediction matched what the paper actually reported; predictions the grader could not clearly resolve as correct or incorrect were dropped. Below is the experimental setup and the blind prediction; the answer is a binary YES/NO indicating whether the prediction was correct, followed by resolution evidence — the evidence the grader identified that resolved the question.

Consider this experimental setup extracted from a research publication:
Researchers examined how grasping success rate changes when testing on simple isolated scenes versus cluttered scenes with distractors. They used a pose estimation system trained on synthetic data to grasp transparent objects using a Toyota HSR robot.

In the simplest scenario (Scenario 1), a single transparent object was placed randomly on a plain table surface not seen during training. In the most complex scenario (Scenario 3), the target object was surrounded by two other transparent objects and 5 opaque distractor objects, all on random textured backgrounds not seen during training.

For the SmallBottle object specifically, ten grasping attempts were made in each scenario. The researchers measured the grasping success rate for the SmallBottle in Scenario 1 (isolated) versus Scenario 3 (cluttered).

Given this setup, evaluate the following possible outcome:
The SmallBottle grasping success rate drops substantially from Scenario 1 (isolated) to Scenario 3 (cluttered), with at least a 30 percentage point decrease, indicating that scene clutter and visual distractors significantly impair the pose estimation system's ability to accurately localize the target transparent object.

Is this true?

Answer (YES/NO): YES